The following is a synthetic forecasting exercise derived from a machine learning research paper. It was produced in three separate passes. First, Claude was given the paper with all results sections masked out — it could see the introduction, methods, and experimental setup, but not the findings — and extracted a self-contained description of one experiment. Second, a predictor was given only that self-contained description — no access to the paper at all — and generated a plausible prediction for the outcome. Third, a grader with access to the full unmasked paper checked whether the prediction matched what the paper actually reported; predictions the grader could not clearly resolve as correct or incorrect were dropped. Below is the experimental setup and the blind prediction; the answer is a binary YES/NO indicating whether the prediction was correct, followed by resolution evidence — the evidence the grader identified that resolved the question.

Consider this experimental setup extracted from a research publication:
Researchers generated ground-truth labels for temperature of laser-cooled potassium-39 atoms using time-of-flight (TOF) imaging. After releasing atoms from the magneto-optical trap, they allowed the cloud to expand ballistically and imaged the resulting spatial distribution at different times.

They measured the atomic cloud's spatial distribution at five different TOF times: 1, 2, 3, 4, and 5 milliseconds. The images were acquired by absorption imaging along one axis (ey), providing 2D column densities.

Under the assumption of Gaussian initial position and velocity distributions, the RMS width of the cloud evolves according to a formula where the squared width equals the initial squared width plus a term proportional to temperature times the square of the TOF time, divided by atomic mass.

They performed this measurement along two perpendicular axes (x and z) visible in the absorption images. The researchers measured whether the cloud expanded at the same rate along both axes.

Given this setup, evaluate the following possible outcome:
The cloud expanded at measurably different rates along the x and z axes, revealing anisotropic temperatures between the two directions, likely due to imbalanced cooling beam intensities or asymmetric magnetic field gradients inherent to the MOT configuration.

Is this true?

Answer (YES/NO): YES